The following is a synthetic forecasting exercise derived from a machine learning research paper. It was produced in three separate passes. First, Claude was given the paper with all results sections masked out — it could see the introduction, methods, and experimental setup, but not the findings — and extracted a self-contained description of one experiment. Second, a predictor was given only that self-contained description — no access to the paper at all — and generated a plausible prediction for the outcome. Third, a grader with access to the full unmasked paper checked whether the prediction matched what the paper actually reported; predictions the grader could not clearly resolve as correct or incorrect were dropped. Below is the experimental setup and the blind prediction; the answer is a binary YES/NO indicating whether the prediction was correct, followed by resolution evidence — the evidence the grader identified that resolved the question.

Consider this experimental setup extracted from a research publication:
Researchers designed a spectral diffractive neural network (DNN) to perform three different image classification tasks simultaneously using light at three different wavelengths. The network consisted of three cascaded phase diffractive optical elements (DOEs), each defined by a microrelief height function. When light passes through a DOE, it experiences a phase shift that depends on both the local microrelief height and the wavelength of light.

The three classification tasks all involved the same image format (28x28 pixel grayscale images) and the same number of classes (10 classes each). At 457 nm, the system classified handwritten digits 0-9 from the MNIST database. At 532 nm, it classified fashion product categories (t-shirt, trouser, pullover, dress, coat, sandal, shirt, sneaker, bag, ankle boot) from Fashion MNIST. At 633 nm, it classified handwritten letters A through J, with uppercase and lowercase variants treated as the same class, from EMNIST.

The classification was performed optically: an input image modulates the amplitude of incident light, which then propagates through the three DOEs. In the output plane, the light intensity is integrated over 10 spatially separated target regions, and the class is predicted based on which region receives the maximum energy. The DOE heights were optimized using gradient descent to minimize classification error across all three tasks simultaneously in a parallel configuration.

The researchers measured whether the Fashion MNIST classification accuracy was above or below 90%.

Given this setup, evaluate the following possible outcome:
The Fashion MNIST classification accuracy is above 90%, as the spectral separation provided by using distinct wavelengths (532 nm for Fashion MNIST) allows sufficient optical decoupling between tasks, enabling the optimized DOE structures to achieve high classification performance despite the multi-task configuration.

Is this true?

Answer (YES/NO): NO